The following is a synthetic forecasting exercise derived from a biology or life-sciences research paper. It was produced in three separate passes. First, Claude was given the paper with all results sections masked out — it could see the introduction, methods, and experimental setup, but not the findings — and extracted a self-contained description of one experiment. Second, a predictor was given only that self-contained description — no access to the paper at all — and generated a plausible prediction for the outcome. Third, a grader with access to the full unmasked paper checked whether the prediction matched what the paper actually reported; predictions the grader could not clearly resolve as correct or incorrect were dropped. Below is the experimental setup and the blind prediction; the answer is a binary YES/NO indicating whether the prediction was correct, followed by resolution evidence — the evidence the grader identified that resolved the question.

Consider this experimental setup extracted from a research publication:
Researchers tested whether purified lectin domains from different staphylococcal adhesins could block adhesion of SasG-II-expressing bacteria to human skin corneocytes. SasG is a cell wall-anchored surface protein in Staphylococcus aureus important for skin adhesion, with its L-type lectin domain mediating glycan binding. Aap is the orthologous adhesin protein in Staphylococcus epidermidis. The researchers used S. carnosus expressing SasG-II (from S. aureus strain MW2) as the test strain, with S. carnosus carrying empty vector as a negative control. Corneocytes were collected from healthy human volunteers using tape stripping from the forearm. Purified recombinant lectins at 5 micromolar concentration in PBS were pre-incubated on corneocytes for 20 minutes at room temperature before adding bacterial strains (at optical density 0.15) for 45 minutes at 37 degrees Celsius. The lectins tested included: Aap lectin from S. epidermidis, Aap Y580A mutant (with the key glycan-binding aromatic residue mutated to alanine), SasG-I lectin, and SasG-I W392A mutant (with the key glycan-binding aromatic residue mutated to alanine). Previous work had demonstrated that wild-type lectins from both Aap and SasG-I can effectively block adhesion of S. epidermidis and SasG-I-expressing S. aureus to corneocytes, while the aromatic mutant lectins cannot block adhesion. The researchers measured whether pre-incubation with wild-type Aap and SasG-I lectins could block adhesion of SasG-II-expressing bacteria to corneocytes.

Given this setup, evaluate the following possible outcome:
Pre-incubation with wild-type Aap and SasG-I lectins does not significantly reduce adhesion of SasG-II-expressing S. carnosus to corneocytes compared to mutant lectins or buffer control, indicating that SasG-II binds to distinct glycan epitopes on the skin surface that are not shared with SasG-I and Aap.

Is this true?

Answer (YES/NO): NO